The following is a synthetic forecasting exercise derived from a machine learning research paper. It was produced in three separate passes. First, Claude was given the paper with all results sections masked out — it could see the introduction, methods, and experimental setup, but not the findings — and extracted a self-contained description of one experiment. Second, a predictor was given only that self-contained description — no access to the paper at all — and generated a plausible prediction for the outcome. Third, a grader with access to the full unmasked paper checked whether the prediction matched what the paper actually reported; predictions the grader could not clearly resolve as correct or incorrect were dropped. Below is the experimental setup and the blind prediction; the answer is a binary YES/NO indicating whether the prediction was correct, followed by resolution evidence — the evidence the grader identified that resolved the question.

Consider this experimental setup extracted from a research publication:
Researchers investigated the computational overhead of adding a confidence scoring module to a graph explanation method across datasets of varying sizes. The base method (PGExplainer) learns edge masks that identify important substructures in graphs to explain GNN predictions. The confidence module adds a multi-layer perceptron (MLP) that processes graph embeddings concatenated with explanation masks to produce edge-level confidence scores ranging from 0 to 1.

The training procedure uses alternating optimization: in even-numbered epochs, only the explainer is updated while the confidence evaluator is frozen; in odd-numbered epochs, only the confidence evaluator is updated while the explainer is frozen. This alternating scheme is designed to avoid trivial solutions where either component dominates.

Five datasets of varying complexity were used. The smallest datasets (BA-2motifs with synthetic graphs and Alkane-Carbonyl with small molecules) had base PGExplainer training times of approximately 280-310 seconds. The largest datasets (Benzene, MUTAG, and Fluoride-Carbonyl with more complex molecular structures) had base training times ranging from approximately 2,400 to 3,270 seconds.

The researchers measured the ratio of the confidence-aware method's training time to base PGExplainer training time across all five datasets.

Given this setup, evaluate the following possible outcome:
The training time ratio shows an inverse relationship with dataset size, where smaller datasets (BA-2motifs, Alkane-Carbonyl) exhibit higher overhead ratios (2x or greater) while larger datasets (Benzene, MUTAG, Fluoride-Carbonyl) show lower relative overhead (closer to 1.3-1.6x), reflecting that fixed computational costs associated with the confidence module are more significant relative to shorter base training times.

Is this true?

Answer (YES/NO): NO